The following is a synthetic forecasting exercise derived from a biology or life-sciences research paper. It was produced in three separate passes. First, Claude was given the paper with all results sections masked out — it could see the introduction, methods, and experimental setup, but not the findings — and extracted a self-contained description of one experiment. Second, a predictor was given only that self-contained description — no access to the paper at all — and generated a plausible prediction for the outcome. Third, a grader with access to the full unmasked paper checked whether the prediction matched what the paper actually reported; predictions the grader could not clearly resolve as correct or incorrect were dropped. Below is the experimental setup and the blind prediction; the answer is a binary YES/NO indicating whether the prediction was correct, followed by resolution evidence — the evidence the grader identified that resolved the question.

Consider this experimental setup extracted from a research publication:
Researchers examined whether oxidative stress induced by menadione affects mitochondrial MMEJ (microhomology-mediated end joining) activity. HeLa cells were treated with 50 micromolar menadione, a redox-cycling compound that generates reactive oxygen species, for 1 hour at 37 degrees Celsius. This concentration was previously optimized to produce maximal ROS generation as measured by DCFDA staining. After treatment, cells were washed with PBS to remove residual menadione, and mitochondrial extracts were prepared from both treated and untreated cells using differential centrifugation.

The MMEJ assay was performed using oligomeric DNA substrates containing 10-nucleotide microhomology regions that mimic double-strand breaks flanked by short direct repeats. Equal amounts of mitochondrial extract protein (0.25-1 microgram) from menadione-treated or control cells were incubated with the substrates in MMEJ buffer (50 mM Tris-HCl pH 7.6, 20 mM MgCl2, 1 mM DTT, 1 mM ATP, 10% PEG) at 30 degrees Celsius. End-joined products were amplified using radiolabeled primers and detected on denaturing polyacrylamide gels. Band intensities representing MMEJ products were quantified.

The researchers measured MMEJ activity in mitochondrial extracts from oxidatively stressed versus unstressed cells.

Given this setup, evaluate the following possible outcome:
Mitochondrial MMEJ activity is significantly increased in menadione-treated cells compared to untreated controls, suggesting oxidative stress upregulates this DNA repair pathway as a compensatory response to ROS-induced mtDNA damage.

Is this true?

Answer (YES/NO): YES